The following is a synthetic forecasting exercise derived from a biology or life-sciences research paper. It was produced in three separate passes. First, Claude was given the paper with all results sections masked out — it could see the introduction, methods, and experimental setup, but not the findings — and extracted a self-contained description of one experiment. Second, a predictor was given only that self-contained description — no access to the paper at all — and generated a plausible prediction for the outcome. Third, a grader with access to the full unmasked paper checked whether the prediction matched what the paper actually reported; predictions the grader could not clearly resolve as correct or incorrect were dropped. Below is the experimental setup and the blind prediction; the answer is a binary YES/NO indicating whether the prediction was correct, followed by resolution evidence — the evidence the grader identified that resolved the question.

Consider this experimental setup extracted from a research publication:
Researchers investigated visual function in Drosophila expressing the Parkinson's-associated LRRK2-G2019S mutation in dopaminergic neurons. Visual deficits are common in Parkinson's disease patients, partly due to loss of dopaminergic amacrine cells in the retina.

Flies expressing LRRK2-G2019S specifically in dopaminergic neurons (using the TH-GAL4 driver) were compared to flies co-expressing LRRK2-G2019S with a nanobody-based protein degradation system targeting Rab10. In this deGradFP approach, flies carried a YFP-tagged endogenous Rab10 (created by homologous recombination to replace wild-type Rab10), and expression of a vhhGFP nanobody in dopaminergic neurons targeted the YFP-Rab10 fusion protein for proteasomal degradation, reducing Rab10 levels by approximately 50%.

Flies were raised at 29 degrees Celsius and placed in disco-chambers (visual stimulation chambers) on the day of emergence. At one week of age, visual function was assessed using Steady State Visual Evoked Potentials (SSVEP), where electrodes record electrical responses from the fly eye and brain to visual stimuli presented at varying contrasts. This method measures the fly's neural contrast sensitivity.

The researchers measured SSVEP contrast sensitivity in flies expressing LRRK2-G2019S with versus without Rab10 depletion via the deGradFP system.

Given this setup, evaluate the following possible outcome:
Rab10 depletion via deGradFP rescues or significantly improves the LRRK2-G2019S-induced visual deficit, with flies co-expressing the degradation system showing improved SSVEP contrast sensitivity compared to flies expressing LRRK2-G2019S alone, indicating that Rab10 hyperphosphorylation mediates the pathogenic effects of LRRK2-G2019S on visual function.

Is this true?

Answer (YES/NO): YES